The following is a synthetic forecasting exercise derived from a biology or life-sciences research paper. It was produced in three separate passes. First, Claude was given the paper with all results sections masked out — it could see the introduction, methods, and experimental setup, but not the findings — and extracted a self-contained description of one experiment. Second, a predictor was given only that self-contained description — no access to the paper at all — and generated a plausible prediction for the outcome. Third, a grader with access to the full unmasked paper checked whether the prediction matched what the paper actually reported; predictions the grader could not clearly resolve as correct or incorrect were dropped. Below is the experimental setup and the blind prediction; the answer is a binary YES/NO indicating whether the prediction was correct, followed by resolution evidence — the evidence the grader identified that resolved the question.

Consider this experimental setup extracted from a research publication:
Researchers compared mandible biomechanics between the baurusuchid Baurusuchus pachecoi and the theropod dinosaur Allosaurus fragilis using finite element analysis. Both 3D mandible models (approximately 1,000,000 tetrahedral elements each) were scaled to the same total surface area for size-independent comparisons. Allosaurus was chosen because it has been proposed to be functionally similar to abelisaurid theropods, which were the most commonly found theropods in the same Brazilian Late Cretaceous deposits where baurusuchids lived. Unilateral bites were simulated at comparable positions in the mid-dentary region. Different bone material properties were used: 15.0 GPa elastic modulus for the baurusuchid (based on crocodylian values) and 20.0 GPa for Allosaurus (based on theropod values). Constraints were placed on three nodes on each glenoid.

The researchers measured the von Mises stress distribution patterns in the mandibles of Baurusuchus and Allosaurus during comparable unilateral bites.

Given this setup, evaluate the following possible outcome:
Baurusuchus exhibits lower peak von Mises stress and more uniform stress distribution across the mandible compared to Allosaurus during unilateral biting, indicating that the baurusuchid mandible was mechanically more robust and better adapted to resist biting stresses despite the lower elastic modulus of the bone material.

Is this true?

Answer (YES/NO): NO